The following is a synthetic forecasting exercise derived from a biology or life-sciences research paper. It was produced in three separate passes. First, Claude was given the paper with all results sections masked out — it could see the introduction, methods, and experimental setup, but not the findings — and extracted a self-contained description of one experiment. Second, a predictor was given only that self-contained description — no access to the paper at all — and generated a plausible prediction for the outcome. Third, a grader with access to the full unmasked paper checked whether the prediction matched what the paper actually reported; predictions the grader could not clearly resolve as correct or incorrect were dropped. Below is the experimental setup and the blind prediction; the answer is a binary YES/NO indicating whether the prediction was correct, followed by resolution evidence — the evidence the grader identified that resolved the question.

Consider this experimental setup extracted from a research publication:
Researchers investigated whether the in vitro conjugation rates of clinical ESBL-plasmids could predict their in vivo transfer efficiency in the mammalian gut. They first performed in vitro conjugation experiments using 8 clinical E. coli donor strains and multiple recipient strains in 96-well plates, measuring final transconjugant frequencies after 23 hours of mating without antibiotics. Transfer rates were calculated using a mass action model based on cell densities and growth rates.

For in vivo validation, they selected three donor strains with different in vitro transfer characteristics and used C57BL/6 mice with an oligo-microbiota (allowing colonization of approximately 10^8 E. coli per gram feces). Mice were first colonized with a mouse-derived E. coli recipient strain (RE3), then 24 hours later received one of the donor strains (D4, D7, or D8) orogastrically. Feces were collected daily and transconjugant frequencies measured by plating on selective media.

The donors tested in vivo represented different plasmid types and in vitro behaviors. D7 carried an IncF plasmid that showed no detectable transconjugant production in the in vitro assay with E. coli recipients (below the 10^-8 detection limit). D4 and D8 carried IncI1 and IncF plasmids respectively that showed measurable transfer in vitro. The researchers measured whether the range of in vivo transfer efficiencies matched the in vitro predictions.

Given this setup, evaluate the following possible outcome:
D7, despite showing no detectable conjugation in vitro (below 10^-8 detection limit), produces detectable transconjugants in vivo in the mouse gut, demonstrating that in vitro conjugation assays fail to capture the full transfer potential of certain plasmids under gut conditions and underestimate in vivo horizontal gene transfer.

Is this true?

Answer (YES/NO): NO